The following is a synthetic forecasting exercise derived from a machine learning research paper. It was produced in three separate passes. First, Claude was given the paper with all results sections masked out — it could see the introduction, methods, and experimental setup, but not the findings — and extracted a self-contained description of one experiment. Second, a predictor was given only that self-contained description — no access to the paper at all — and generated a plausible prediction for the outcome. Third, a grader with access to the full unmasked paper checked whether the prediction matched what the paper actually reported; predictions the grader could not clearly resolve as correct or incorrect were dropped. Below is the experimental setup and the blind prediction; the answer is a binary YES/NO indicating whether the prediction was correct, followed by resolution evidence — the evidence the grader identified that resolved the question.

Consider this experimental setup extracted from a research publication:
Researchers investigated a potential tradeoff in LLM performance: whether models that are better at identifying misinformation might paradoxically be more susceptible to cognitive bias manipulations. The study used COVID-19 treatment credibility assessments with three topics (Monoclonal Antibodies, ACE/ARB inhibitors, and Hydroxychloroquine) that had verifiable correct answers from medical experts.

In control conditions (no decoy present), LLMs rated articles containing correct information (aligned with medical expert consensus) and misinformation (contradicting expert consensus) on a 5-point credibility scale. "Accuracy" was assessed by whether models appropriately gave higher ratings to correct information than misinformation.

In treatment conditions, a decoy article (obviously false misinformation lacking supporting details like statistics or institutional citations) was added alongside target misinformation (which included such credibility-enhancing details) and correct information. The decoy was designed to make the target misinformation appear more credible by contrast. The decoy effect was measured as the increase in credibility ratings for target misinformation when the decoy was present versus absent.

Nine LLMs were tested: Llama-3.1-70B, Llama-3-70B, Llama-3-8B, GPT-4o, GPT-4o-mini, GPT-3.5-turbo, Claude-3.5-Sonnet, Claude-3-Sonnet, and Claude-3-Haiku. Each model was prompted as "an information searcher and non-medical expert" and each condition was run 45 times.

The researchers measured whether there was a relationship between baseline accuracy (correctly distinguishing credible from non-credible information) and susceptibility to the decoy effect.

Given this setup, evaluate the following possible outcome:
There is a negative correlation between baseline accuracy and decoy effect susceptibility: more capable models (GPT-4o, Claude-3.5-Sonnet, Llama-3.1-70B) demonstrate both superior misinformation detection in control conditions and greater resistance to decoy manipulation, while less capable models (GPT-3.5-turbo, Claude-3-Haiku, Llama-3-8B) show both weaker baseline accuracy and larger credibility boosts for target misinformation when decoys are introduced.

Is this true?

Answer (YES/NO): NO